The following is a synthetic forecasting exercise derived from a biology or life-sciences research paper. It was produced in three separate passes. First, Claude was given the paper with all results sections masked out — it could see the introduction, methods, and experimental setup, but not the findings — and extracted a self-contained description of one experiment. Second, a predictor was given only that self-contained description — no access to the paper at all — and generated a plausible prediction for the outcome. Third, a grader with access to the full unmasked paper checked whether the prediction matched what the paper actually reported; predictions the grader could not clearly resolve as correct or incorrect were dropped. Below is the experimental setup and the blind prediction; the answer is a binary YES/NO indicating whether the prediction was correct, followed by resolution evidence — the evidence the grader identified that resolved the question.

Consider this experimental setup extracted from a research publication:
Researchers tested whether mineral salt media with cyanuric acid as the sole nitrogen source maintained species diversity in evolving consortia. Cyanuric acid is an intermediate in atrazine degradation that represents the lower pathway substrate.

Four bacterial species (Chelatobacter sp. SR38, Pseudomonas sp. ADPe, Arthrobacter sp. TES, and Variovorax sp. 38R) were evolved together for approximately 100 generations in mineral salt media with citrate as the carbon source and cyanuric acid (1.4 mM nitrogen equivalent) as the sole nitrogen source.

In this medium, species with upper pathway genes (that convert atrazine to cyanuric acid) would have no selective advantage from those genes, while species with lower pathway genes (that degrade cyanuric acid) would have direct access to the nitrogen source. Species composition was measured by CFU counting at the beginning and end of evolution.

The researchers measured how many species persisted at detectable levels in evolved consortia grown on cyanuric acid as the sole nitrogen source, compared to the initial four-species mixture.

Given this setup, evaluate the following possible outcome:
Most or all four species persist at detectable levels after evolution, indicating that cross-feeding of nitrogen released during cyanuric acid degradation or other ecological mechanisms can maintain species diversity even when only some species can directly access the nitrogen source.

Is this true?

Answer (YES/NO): NO